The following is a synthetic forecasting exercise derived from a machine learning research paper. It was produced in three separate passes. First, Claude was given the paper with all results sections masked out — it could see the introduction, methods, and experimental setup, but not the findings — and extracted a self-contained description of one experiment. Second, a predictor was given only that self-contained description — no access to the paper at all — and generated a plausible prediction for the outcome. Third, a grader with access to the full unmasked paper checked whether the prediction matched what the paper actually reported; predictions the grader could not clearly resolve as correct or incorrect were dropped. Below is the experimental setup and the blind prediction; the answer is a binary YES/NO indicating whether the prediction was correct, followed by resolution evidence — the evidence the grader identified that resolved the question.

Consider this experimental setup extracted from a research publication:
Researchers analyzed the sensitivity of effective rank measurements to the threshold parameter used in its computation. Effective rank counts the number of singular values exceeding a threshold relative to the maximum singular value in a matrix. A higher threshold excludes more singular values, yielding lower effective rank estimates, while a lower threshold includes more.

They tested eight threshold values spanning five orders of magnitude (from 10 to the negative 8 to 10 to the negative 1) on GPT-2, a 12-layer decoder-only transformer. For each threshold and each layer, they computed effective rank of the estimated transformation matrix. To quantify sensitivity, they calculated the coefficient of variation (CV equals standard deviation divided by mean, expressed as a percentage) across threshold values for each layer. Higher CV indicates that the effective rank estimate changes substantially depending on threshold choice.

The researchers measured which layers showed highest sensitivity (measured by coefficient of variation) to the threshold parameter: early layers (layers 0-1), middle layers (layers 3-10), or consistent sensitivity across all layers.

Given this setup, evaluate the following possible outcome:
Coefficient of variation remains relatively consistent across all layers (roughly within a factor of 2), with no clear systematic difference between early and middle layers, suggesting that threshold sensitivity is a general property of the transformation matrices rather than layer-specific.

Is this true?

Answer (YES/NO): NO